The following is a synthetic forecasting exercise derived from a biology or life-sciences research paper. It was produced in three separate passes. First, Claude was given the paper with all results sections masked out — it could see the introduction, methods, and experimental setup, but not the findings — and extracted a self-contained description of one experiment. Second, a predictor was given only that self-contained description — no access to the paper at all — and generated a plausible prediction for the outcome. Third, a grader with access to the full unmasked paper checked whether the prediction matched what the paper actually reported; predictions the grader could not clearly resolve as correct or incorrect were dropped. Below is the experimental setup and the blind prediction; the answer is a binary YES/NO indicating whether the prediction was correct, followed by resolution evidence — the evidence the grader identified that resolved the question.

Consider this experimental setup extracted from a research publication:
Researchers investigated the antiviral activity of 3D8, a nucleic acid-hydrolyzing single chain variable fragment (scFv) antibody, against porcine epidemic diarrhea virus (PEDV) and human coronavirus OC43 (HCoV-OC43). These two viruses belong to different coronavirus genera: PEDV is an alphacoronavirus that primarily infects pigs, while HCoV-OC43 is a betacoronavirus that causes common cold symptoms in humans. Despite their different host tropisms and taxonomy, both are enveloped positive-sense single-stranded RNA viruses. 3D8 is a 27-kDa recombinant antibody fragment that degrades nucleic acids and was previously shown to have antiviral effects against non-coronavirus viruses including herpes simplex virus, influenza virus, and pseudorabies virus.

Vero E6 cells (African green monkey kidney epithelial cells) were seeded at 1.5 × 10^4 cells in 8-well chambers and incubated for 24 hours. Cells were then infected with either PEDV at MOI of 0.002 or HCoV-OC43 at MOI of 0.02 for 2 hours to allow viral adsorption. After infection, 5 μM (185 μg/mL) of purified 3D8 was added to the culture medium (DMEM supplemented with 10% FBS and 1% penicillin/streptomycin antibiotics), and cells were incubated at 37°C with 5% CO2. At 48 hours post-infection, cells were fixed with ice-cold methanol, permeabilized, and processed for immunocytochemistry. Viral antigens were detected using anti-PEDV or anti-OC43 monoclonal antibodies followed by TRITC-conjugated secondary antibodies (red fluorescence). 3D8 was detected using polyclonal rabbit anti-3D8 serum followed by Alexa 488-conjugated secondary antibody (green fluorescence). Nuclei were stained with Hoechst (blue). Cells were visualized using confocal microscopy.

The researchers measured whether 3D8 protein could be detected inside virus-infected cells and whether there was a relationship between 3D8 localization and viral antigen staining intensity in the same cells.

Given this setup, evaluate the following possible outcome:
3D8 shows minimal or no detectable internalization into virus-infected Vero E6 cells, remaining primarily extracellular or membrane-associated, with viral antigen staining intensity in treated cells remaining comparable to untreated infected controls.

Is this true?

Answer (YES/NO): NO